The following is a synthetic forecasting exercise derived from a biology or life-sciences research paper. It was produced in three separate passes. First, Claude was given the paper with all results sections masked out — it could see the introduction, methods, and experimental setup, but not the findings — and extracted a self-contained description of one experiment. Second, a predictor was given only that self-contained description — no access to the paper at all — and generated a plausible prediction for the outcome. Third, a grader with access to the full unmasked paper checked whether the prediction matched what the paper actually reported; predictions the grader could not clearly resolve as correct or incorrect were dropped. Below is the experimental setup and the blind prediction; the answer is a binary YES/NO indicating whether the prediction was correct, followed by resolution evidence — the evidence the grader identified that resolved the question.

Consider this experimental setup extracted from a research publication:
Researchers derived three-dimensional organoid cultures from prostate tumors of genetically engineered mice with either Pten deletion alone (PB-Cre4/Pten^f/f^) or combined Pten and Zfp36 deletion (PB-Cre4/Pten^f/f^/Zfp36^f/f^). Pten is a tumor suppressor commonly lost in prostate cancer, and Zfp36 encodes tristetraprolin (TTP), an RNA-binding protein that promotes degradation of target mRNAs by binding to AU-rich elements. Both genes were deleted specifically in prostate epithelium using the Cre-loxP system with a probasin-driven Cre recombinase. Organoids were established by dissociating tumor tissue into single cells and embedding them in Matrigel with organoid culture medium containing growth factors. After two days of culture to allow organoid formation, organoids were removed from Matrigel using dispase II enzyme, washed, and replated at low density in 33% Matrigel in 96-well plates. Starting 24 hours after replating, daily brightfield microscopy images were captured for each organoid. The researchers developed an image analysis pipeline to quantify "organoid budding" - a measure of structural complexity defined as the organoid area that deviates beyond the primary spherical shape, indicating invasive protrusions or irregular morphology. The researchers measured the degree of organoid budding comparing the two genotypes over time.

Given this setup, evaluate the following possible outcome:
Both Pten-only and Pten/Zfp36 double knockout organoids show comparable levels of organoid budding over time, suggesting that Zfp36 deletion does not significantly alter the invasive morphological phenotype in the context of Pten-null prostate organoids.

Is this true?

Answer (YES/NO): NO